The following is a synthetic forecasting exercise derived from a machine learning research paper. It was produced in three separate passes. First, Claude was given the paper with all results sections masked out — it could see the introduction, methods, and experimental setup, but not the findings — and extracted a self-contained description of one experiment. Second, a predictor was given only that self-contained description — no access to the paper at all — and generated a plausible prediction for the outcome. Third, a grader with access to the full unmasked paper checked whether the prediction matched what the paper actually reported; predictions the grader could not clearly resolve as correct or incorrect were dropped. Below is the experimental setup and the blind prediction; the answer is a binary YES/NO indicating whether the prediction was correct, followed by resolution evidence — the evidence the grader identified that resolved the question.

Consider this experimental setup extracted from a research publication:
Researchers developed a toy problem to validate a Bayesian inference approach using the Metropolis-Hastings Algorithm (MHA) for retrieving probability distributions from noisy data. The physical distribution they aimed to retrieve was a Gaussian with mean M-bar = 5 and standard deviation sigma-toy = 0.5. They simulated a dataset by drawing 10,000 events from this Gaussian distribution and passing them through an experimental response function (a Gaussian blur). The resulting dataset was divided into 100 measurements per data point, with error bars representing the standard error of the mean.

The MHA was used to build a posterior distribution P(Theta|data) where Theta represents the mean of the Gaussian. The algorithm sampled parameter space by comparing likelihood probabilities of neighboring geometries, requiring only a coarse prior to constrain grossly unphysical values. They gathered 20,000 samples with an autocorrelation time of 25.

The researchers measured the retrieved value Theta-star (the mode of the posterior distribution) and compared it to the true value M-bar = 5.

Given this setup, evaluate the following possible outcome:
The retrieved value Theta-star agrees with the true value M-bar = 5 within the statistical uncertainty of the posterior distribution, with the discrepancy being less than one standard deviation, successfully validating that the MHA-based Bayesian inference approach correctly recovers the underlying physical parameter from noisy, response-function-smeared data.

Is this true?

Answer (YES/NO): YES